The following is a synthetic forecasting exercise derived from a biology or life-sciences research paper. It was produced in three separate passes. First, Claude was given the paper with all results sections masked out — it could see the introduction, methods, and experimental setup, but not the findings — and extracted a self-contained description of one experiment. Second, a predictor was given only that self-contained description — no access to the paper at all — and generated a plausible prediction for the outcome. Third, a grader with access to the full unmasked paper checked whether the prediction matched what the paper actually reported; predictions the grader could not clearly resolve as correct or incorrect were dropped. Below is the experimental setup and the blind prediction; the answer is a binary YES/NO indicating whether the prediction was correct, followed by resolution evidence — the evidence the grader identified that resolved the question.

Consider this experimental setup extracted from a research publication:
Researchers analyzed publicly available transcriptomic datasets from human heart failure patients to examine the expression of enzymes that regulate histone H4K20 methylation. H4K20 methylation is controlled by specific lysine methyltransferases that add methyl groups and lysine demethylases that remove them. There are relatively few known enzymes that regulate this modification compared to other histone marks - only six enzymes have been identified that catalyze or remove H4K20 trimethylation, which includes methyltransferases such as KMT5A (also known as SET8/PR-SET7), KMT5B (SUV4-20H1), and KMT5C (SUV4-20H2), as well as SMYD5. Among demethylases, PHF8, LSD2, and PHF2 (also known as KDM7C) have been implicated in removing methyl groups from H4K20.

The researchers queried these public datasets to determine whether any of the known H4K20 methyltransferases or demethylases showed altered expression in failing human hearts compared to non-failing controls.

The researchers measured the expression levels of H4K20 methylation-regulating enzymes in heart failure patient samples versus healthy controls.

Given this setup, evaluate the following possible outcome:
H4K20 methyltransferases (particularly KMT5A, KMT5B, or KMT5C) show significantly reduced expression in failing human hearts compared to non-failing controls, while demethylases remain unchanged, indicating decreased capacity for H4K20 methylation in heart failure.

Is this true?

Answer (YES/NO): NO